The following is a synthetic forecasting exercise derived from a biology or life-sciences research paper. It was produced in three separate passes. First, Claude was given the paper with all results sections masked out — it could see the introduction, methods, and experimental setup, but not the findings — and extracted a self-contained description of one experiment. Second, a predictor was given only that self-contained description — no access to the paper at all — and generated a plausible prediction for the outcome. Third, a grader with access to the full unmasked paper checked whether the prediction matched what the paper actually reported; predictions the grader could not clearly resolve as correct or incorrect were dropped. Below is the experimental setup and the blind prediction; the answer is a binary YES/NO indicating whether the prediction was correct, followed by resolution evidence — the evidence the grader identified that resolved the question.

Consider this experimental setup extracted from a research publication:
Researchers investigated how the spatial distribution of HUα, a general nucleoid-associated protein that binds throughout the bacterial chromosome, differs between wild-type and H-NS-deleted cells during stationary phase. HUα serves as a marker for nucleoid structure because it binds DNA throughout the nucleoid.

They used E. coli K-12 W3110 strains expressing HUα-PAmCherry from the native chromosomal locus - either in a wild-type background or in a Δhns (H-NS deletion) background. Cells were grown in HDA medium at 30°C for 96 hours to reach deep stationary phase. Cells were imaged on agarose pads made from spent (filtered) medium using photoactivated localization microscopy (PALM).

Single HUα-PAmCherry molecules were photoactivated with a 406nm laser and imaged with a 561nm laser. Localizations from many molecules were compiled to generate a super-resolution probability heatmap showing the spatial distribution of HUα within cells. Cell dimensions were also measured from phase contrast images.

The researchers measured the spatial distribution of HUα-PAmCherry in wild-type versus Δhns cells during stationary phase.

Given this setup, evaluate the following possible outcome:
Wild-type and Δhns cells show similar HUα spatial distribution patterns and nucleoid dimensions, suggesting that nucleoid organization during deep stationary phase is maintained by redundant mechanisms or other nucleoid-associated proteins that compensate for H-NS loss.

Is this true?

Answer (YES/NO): NO